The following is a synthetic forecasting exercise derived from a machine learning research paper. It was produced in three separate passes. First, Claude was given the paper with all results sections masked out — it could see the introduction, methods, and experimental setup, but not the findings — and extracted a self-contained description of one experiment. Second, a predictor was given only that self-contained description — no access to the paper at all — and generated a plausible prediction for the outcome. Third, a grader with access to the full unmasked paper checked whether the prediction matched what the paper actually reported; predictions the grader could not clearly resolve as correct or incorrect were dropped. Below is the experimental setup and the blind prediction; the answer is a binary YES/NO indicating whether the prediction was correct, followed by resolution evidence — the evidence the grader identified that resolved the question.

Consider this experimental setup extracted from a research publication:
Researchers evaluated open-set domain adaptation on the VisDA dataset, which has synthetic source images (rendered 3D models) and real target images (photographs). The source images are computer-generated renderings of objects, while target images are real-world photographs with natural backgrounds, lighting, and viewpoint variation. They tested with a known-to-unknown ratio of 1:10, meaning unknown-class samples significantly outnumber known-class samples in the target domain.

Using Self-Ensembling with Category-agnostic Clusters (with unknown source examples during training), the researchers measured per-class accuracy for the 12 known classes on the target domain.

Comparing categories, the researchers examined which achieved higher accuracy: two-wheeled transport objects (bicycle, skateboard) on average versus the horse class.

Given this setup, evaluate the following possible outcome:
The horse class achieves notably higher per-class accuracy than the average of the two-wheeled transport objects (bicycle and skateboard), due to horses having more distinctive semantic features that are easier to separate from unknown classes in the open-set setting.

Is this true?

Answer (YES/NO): YES